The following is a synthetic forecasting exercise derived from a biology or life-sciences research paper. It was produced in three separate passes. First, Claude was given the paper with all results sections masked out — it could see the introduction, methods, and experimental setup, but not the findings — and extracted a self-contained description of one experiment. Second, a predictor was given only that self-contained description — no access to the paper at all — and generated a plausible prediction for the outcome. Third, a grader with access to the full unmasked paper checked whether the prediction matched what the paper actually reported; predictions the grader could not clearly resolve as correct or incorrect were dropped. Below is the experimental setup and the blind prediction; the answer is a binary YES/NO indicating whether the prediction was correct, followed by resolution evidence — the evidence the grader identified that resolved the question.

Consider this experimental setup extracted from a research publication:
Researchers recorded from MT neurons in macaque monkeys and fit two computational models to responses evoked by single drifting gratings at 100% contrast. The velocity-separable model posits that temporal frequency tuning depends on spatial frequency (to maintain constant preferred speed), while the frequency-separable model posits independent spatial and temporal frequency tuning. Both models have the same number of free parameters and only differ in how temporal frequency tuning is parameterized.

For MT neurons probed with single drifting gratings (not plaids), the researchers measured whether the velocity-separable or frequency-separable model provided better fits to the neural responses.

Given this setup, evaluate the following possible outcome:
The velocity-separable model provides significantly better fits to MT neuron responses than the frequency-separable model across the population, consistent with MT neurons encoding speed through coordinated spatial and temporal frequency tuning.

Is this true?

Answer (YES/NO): NO